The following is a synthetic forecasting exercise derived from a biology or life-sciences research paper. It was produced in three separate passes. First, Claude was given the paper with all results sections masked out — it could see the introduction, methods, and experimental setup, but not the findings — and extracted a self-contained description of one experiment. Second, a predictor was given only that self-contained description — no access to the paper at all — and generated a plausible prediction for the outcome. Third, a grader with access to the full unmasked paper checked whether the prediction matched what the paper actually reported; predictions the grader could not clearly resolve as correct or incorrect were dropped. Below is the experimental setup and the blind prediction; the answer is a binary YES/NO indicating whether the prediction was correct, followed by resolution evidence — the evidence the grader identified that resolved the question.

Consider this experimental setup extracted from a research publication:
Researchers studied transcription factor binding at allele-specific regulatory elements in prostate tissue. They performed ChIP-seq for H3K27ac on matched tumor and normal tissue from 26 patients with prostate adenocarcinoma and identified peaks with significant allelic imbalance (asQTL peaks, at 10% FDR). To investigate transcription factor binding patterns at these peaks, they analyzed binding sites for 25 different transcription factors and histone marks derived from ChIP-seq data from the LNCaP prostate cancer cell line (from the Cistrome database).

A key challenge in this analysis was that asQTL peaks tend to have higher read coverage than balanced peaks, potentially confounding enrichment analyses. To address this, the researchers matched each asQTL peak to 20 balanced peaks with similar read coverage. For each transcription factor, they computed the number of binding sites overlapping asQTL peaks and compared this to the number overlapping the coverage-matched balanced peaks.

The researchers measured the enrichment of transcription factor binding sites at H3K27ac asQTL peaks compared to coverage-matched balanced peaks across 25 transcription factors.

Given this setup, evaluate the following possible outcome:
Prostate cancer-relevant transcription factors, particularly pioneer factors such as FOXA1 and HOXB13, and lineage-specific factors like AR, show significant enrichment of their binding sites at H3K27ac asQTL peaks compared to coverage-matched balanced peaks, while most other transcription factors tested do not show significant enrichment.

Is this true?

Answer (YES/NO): NO